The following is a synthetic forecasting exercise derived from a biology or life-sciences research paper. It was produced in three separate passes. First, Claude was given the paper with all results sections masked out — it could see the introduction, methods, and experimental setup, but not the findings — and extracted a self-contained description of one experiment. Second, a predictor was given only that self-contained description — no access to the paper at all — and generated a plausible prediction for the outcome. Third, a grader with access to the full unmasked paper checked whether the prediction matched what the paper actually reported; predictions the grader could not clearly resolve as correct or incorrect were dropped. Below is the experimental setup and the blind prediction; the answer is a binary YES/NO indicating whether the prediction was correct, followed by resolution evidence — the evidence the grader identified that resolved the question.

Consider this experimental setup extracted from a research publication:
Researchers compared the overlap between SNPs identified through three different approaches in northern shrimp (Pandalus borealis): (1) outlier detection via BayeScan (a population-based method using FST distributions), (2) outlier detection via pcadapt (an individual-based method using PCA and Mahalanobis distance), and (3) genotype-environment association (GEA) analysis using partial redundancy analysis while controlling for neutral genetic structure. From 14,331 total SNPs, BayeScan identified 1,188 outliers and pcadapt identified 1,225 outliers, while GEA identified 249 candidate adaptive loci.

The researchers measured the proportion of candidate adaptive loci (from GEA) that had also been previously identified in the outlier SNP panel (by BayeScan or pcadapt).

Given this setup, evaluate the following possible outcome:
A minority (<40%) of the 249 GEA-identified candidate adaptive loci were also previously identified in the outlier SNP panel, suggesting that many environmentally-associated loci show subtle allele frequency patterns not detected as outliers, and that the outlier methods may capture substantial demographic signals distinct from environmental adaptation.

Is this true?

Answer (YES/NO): NO